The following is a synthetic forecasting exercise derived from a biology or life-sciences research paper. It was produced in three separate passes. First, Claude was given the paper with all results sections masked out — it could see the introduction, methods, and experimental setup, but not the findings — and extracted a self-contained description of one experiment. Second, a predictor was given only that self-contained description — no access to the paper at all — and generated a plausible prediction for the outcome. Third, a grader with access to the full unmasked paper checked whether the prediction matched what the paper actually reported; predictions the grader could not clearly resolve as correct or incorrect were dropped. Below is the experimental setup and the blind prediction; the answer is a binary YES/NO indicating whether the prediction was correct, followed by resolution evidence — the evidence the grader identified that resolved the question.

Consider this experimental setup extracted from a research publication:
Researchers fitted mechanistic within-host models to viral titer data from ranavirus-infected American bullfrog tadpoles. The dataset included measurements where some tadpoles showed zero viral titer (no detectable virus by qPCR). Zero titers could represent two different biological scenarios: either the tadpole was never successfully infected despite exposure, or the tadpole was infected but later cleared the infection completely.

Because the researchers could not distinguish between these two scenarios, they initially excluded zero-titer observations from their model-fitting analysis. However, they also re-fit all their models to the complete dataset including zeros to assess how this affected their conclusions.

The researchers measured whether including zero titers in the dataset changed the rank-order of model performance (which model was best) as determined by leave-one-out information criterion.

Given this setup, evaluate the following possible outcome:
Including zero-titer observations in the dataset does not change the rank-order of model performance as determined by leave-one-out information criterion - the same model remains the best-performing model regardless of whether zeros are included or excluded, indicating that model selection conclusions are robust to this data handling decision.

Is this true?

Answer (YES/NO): YES